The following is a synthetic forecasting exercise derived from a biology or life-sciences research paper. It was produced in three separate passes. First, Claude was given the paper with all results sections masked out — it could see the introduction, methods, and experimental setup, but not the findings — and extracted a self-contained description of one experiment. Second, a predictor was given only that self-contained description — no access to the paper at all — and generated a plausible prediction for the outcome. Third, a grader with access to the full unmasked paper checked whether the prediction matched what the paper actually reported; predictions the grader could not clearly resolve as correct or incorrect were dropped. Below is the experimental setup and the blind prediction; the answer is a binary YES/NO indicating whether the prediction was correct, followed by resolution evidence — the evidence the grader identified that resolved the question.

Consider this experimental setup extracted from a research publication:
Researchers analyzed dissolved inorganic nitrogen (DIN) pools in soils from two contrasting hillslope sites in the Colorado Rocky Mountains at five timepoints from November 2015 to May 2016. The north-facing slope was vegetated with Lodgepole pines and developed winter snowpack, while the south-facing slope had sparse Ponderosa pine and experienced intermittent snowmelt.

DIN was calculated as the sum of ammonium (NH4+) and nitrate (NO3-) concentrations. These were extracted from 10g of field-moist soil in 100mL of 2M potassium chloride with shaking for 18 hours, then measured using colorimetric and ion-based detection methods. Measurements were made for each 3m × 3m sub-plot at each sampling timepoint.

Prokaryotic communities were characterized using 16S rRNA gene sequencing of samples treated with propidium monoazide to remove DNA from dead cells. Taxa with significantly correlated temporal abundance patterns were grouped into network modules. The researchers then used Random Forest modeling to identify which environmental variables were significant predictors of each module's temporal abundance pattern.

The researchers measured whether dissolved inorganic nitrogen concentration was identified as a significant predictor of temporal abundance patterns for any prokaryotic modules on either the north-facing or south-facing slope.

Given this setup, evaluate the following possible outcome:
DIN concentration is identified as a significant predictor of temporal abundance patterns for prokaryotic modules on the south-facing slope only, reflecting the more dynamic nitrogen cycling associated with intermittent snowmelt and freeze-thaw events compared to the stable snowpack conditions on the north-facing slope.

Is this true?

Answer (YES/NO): NO